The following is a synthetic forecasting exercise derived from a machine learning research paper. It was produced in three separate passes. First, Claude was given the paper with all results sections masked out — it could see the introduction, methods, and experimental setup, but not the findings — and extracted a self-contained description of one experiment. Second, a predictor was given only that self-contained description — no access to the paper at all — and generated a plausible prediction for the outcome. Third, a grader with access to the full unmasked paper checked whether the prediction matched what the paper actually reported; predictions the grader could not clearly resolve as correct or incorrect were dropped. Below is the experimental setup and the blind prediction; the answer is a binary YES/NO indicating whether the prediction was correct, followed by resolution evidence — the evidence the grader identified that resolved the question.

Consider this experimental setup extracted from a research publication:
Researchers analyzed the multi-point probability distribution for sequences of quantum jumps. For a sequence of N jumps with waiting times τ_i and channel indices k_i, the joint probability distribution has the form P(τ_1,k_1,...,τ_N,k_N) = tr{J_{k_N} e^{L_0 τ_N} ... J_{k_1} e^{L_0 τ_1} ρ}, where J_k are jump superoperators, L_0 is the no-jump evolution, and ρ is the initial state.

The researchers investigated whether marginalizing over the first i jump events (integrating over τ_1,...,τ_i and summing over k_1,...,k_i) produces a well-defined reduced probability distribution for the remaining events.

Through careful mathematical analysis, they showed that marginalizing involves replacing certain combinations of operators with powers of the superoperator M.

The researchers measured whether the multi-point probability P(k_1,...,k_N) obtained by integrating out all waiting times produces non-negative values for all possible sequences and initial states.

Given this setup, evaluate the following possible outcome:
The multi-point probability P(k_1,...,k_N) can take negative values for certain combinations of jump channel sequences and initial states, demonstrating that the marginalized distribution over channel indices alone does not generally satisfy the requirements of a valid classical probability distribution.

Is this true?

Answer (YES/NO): NO